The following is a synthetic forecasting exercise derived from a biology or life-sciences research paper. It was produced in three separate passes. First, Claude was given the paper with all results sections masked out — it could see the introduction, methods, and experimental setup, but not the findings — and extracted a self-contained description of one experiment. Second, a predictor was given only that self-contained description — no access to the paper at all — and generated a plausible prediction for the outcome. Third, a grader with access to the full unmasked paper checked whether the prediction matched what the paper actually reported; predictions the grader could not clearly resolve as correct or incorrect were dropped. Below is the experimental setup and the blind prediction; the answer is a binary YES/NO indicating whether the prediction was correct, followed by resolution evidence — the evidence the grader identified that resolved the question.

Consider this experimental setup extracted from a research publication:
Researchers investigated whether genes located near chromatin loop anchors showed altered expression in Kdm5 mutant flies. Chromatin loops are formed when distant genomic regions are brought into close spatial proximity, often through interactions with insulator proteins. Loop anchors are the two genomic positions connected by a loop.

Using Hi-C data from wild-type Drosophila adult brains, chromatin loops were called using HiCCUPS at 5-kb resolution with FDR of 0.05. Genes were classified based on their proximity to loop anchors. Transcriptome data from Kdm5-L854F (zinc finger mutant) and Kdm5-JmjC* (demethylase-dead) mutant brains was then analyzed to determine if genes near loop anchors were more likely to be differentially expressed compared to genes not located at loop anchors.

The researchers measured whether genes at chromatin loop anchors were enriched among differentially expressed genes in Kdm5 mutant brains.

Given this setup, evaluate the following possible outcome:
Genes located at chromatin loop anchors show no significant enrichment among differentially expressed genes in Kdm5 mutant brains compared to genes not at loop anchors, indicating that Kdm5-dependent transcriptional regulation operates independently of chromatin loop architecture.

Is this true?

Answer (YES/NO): NO